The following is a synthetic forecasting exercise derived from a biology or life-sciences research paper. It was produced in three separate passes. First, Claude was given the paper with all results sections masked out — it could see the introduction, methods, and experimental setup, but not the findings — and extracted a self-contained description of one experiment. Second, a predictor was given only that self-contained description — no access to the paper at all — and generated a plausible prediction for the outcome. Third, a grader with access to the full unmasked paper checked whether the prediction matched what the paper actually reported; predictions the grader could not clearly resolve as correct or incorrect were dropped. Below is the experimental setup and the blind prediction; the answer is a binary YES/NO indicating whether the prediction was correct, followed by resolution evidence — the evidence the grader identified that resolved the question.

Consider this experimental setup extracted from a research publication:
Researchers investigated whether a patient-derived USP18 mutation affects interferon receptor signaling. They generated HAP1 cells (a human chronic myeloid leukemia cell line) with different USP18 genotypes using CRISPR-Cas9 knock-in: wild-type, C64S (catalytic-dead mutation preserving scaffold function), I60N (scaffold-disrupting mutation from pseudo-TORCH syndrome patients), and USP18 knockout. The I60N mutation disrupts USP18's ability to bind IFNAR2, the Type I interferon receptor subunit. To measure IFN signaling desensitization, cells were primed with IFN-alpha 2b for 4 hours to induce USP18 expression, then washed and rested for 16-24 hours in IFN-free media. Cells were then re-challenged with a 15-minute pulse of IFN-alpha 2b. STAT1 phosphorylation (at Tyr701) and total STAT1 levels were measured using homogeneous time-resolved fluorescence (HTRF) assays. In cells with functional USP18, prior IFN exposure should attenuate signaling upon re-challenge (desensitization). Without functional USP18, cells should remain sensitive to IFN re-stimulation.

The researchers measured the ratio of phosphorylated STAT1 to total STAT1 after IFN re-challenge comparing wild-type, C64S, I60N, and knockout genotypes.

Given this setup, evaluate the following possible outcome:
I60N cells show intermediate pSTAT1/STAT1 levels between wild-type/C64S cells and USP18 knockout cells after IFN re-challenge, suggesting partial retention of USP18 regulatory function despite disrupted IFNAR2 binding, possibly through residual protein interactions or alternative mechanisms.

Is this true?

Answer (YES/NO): YES